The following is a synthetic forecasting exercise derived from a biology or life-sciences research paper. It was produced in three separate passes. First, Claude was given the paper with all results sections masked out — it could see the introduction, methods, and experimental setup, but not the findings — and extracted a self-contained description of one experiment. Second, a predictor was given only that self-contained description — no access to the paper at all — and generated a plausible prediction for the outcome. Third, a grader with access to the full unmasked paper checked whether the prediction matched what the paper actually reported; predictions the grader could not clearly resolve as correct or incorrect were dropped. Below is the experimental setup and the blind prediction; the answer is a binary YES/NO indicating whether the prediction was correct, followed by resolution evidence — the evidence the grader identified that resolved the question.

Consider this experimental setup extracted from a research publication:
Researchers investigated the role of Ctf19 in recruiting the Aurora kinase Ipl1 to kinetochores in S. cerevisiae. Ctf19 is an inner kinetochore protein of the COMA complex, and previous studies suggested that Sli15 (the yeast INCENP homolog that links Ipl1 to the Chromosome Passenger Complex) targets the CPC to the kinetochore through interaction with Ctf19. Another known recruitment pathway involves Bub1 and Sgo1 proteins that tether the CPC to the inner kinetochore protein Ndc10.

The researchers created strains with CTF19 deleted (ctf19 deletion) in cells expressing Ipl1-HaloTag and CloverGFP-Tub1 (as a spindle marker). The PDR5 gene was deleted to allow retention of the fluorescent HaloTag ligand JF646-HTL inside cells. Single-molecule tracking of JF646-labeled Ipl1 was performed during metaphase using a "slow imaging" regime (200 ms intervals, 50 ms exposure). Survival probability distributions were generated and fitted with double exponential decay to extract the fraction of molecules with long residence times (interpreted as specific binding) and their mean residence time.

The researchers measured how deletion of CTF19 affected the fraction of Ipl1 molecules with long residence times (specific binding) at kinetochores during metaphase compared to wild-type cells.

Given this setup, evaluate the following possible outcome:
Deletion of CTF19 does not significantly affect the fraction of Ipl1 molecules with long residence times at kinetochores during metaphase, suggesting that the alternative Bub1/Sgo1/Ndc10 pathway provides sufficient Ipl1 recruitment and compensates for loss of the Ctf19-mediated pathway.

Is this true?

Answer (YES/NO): NO